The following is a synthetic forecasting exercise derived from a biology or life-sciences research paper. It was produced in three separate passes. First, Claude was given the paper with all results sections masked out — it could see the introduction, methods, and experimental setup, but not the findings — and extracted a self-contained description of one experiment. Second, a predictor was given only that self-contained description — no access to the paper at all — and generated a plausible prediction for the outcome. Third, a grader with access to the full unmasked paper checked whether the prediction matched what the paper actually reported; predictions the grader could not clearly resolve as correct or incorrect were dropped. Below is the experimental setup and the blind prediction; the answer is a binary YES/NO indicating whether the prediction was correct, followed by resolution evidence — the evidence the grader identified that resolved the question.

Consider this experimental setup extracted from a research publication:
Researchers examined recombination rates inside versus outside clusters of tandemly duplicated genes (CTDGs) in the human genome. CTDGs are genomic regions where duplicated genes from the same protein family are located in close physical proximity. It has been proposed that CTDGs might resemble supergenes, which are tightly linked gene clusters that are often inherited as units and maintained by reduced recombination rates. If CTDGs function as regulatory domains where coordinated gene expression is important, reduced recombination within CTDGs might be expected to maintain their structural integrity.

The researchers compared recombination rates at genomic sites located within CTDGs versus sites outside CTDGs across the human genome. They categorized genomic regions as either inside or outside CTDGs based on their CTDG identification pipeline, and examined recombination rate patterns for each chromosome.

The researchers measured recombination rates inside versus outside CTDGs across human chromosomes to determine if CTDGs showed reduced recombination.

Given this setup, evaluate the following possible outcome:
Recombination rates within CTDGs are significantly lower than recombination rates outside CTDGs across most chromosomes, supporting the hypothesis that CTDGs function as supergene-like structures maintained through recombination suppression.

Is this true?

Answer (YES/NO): NO